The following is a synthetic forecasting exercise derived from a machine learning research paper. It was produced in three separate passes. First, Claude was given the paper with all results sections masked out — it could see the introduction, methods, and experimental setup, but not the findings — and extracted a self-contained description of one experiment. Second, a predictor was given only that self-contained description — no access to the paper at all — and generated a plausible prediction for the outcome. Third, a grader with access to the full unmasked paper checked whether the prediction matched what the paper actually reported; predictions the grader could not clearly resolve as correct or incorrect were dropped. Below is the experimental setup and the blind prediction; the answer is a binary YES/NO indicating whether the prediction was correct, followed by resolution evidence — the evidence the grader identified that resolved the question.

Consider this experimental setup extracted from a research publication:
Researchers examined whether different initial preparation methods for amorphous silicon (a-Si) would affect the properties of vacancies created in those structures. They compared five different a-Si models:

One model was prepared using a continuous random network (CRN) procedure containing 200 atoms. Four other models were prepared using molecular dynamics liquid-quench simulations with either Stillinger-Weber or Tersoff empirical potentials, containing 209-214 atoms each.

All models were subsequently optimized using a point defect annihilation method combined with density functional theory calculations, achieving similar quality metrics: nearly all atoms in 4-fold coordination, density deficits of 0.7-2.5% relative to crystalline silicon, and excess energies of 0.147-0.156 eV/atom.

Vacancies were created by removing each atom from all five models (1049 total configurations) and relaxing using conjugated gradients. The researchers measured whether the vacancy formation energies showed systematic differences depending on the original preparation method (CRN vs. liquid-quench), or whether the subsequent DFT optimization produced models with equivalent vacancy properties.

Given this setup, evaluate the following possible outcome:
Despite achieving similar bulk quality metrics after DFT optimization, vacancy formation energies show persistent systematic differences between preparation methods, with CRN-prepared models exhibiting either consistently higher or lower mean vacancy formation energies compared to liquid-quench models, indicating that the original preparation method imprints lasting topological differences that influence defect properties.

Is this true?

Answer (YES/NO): NO